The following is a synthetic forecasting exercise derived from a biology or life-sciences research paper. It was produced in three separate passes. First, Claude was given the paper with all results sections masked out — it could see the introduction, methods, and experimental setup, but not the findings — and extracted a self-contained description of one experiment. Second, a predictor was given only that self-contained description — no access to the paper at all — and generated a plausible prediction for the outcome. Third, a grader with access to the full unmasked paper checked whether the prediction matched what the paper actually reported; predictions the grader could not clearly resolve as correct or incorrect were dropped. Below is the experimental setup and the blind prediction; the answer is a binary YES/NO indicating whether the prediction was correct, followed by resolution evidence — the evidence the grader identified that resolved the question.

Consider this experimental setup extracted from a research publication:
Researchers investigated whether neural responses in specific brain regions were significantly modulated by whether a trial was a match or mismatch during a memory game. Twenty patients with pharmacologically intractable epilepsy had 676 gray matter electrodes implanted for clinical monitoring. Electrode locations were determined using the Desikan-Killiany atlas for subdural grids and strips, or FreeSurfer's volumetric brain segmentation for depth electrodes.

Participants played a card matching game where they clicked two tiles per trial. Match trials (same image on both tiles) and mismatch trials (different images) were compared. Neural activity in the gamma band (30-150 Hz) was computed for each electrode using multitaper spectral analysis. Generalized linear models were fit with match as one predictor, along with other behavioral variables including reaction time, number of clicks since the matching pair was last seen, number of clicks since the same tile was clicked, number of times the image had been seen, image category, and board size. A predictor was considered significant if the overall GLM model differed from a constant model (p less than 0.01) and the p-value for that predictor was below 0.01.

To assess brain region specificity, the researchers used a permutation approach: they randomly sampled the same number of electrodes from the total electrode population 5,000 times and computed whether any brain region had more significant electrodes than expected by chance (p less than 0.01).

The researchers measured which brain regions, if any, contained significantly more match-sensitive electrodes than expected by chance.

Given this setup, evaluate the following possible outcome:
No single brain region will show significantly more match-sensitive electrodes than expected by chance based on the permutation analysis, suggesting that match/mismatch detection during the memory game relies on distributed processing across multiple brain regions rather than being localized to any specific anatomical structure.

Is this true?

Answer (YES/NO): NO